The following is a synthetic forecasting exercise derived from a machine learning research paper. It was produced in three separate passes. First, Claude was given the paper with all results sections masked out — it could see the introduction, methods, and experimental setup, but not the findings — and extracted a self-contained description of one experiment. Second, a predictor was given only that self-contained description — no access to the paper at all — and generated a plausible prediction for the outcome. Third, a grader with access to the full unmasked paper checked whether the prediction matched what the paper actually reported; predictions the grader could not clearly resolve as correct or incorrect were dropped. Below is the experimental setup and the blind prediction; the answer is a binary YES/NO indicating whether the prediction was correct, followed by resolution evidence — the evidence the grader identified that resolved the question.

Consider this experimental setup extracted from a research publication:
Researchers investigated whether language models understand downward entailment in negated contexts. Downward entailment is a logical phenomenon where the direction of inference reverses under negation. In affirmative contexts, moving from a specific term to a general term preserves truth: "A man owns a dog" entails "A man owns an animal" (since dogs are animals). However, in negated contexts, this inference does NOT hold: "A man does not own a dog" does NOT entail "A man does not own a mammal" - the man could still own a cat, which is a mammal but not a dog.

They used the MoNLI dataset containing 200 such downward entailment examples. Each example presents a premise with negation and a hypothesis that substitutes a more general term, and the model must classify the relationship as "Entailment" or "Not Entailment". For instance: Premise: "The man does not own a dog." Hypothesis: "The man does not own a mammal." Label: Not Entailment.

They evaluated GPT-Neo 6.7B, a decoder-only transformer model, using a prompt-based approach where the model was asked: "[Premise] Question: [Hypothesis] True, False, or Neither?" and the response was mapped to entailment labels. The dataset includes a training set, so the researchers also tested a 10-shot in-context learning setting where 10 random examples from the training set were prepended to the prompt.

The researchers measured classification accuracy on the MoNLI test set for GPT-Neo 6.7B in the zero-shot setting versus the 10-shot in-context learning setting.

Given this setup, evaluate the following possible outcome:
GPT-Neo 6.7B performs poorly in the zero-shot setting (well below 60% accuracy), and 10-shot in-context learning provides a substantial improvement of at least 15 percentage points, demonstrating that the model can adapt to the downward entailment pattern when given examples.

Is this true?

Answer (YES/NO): NO